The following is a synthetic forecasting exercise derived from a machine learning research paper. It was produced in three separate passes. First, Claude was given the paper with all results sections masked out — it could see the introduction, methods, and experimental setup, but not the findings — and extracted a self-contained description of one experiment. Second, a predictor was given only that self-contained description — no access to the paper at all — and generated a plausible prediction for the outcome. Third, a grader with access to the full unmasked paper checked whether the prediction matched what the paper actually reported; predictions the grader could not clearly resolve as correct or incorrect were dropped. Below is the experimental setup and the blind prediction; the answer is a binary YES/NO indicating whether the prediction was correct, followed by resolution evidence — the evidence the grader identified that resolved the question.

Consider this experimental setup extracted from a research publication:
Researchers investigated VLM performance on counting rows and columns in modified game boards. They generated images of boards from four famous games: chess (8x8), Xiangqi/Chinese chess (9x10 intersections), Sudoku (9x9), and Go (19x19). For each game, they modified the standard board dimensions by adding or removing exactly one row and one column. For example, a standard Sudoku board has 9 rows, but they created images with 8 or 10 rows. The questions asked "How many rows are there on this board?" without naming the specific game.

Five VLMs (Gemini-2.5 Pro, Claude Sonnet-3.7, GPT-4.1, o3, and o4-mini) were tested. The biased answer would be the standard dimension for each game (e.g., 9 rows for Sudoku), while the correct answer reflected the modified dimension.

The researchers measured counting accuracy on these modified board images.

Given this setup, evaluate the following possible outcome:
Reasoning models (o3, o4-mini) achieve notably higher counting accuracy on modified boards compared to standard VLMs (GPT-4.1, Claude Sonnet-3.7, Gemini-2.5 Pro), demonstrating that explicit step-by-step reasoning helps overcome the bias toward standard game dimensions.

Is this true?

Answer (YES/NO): NO